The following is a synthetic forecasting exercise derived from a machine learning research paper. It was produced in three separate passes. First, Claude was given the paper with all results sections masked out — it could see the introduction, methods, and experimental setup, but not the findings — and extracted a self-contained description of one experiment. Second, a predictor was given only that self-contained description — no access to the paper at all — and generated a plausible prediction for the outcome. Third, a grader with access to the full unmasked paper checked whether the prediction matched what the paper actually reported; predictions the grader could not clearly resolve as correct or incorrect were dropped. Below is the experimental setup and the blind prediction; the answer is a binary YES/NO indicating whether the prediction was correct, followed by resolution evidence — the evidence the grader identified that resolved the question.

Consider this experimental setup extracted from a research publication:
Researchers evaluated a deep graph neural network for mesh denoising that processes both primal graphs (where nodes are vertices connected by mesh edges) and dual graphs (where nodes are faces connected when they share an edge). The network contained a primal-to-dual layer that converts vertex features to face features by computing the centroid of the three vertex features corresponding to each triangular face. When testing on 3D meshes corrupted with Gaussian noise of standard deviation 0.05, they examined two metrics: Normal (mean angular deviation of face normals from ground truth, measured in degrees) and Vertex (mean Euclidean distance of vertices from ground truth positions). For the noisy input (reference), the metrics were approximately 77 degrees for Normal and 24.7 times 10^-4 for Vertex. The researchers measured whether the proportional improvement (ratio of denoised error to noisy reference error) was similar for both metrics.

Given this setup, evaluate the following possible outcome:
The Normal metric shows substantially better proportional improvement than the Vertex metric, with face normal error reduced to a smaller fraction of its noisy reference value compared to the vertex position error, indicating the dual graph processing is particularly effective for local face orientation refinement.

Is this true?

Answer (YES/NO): NO